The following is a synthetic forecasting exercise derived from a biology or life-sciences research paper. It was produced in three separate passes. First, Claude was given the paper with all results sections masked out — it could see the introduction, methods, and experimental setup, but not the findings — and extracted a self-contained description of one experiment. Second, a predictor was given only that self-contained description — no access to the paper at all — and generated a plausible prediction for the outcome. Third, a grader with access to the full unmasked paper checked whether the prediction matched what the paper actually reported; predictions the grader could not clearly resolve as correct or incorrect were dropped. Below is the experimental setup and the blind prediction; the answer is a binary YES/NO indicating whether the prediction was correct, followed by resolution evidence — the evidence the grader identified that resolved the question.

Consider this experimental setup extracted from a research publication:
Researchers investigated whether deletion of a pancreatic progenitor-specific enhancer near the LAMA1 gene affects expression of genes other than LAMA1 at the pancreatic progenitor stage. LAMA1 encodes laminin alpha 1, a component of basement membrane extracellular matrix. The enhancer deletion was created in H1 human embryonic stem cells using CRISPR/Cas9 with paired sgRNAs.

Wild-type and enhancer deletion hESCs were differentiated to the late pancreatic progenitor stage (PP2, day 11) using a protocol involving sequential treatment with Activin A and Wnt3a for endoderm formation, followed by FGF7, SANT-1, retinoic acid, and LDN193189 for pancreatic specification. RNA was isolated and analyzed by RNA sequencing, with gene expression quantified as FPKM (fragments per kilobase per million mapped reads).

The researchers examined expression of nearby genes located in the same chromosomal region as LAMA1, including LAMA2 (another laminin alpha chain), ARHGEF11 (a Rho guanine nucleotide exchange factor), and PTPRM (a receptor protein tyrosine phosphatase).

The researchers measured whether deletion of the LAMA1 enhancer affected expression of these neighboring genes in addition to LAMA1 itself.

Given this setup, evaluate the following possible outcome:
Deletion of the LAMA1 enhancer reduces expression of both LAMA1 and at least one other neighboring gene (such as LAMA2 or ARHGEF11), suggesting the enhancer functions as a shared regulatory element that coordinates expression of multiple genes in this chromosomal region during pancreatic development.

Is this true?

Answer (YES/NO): NO